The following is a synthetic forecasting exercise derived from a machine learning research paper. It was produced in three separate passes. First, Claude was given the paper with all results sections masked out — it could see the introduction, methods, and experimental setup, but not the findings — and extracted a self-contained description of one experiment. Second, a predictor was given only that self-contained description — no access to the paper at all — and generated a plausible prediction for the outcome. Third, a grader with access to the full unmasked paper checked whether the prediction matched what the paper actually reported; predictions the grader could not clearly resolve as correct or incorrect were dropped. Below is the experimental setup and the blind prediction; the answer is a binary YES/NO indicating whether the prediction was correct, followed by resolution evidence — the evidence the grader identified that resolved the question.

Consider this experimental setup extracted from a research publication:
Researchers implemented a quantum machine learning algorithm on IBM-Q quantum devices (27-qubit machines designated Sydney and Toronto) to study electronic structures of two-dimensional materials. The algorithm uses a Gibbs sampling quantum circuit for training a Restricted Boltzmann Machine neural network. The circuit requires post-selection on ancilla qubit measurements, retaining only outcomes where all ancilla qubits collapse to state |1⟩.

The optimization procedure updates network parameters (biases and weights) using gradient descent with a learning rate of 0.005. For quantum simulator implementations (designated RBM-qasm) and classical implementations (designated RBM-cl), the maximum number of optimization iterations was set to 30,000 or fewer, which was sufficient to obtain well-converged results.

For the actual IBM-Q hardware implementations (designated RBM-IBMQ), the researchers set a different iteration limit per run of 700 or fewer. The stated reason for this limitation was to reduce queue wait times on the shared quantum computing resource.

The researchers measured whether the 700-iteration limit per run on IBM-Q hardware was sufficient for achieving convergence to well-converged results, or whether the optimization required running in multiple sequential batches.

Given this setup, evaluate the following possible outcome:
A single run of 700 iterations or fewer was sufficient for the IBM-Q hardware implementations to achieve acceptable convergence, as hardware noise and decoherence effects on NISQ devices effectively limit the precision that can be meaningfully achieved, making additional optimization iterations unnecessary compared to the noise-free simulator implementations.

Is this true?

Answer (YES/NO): NO